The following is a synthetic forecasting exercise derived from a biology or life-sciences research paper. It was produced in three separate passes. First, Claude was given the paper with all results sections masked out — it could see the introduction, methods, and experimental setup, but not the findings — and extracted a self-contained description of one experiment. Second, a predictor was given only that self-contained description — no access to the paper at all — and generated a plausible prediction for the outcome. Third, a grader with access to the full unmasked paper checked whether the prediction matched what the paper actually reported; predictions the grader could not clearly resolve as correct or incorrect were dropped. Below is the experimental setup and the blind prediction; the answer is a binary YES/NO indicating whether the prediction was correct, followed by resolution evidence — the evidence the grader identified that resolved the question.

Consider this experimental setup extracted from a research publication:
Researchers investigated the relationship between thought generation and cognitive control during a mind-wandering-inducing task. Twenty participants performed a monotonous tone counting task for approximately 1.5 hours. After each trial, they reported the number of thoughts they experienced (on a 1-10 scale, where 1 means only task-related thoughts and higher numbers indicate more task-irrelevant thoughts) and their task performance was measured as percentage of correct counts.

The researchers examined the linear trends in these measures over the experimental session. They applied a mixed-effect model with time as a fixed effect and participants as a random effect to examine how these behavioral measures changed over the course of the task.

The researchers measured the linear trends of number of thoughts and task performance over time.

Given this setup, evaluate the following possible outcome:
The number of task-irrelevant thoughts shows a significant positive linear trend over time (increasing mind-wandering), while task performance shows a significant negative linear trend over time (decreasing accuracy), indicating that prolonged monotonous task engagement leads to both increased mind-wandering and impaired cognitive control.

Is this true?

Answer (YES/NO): NO